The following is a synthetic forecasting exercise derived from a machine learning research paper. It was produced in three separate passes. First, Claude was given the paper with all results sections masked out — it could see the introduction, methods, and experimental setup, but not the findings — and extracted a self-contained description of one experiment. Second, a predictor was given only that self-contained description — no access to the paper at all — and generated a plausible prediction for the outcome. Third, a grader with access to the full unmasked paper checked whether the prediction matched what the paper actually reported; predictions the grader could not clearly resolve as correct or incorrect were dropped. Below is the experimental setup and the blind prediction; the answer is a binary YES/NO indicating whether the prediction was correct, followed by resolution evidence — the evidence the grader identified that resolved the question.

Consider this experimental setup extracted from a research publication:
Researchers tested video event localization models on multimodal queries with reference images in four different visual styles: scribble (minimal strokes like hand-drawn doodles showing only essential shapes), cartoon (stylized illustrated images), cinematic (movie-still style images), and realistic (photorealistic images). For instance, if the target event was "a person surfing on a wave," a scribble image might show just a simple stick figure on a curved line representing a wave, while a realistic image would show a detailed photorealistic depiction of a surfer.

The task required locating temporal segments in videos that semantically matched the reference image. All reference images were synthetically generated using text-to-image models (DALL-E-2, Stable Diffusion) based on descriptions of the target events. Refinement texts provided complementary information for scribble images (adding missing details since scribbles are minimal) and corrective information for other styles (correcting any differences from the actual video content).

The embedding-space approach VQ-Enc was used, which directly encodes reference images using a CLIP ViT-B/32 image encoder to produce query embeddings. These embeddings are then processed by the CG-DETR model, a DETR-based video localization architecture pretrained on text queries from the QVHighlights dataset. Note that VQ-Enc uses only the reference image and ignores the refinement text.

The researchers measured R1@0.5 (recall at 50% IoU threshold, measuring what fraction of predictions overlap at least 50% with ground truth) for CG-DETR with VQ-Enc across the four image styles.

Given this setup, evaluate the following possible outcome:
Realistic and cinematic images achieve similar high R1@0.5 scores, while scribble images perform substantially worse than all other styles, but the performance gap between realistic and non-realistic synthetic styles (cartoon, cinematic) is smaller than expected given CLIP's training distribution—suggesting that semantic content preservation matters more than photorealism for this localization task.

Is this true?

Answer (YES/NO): NO